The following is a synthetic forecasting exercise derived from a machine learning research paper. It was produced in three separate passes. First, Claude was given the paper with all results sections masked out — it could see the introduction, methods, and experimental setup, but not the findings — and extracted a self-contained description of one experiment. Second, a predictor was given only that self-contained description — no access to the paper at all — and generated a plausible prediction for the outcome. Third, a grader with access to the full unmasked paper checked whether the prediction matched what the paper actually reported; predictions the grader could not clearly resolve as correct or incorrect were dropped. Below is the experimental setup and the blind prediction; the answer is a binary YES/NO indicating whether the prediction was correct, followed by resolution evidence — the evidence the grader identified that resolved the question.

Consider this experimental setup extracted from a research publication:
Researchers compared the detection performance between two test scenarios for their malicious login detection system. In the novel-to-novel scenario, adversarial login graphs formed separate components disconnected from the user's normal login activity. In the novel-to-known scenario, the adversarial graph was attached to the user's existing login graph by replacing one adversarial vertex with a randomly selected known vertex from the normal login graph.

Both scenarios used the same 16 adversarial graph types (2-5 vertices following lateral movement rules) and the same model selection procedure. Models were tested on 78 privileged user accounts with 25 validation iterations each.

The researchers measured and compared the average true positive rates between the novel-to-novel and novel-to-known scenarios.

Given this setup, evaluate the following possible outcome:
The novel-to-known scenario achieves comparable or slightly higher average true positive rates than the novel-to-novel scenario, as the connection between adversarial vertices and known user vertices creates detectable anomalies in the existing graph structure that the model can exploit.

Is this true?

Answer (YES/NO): NO